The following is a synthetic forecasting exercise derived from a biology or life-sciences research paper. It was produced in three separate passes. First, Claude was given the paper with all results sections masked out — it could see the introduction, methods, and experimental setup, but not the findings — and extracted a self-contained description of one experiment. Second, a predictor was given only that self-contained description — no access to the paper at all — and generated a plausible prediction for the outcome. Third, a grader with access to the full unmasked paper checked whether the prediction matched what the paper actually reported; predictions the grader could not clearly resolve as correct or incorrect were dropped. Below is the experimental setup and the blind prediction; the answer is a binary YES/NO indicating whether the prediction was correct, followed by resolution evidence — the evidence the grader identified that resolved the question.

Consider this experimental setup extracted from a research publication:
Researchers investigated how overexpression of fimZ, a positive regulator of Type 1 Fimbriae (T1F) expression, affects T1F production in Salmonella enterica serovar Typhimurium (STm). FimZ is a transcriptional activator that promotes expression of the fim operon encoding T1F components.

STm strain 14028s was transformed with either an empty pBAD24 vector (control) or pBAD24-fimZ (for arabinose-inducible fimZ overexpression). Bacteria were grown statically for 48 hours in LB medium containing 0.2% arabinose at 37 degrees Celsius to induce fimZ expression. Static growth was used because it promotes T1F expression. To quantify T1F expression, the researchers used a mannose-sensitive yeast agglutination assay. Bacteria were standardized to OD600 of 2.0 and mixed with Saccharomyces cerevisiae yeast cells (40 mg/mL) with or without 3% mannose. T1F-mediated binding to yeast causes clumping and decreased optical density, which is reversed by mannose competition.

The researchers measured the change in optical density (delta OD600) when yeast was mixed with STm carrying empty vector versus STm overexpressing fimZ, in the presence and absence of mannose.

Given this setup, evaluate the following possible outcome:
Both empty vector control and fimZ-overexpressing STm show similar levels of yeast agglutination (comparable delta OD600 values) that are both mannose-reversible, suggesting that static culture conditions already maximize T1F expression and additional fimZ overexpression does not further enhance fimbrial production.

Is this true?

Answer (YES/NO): NO